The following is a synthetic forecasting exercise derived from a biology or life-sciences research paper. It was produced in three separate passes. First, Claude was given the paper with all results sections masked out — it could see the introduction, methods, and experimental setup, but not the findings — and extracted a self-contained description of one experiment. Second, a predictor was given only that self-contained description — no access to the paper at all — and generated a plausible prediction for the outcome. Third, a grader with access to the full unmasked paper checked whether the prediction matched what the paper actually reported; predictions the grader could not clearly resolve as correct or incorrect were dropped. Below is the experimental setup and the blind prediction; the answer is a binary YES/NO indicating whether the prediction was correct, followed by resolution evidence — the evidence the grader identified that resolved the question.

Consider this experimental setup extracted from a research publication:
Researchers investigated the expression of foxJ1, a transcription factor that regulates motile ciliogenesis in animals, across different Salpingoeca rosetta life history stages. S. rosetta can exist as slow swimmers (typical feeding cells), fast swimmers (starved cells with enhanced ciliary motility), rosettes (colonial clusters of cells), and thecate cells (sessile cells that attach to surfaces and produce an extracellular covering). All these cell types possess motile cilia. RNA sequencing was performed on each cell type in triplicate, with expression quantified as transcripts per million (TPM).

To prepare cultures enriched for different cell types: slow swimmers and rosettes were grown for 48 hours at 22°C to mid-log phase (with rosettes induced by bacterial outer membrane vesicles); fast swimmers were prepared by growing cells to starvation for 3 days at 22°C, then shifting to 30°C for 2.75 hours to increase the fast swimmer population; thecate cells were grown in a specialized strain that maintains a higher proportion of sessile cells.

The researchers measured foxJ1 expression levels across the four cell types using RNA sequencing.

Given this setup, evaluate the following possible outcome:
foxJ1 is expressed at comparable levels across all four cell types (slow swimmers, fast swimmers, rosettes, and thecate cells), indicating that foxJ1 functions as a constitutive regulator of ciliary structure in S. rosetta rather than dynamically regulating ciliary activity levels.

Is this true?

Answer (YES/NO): NO